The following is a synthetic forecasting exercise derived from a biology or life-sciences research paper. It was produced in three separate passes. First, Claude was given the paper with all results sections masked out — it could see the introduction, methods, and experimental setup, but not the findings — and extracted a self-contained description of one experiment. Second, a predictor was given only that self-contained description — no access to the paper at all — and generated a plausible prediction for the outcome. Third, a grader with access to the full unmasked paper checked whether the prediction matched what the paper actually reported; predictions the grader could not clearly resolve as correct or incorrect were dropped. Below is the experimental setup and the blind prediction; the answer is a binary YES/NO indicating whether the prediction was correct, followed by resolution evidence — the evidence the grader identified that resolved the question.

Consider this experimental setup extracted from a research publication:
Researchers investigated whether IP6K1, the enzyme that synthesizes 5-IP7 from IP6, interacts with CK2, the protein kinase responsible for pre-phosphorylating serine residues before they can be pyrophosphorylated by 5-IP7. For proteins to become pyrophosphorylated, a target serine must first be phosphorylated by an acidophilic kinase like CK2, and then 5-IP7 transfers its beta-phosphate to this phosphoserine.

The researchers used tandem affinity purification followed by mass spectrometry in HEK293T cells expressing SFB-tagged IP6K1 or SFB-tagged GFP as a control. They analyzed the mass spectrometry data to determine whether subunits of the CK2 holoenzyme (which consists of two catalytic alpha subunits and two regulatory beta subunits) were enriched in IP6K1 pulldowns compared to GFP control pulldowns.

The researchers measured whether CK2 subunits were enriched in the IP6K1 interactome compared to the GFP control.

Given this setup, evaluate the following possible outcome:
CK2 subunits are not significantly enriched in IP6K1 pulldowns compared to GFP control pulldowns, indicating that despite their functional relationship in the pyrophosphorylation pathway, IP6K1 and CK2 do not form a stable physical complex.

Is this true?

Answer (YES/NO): NO